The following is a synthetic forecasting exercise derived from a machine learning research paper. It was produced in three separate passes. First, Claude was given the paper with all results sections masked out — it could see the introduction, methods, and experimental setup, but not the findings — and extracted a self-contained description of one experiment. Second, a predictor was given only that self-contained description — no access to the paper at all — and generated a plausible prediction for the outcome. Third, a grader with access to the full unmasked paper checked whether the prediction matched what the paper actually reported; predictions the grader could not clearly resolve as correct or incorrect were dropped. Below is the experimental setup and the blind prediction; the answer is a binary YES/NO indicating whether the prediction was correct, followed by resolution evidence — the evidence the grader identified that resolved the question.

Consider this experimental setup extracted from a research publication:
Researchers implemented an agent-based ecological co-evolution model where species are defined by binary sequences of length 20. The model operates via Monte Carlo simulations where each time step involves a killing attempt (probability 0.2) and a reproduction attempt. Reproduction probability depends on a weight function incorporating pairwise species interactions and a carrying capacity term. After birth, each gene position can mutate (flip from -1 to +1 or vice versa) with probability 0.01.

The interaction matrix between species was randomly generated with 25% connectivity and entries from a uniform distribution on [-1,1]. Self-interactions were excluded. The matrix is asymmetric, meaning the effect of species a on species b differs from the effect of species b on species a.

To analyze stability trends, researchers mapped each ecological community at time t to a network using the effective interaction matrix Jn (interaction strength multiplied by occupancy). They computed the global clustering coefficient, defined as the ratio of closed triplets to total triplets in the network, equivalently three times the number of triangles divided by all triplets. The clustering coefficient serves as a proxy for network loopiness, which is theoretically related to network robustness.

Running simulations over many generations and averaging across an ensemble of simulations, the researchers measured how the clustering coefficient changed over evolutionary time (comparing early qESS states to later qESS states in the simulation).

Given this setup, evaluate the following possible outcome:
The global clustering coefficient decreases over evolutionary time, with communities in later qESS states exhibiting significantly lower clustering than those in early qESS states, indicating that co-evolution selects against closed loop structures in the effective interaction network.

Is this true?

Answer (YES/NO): YES